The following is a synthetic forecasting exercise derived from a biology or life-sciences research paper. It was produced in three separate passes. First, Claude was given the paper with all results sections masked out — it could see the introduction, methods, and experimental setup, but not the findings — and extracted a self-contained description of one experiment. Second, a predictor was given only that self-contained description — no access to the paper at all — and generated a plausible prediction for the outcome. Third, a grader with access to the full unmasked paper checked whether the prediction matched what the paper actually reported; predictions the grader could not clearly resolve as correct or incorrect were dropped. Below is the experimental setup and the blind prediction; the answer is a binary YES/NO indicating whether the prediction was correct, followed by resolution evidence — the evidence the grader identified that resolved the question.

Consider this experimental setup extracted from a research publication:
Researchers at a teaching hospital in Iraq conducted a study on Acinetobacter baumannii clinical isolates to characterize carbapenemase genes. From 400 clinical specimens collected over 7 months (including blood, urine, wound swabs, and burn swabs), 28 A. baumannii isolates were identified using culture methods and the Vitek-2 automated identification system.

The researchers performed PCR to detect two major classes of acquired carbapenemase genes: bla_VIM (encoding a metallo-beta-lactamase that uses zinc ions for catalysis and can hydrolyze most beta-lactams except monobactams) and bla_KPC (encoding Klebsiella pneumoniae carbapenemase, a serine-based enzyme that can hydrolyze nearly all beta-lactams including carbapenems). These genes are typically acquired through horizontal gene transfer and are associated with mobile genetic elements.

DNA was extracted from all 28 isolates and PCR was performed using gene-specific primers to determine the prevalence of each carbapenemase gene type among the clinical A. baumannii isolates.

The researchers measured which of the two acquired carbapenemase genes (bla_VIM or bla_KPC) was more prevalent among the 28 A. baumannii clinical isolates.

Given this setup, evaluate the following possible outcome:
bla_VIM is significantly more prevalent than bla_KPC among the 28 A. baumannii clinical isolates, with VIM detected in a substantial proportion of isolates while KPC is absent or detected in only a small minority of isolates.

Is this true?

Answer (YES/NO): NO